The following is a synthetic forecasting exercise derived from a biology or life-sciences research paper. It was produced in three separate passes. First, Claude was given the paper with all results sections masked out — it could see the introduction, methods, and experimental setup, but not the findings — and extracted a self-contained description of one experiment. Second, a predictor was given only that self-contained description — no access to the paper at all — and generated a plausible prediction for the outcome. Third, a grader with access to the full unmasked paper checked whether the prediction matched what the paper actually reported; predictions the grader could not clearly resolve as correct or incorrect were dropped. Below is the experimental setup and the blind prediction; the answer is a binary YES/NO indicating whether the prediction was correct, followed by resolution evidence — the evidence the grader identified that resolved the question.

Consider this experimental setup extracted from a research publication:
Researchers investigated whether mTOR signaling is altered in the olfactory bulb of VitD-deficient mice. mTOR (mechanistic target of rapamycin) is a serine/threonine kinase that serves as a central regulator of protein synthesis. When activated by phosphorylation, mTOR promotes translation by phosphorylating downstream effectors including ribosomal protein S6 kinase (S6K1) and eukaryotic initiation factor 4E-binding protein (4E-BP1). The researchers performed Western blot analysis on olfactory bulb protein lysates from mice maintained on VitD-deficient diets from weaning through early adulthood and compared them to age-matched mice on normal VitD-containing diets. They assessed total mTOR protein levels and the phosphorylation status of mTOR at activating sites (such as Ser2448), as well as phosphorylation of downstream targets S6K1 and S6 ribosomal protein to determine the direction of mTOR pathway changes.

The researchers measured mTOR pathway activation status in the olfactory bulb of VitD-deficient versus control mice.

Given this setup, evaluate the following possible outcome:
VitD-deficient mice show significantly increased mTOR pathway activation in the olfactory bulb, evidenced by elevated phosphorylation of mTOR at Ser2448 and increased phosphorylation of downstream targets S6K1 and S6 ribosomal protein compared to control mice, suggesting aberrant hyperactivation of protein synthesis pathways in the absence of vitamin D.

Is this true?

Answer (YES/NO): YES